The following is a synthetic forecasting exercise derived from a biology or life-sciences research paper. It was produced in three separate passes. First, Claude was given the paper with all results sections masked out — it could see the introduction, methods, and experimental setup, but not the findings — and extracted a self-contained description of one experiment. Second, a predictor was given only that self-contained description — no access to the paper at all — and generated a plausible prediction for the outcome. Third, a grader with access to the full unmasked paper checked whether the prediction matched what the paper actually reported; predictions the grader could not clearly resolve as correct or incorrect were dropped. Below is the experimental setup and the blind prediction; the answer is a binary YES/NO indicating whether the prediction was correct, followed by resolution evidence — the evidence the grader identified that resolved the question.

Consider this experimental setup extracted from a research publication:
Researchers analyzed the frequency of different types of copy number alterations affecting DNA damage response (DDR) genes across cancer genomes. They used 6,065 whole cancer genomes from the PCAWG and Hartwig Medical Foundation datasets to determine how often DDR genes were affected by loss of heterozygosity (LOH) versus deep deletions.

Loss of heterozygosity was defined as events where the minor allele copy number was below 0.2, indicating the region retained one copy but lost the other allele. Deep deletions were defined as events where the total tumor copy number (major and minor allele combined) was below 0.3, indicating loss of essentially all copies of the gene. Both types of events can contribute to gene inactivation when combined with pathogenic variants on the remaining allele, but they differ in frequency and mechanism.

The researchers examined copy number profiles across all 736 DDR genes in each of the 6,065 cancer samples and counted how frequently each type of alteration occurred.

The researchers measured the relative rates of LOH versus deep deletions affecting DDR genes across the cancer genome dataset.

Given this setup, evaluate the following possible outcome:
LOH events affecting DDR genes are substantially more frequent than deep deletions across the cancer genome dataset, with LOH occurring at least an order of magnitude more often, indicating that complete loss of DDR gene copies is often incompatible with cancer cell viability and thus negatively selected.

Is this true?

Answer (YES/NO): YES